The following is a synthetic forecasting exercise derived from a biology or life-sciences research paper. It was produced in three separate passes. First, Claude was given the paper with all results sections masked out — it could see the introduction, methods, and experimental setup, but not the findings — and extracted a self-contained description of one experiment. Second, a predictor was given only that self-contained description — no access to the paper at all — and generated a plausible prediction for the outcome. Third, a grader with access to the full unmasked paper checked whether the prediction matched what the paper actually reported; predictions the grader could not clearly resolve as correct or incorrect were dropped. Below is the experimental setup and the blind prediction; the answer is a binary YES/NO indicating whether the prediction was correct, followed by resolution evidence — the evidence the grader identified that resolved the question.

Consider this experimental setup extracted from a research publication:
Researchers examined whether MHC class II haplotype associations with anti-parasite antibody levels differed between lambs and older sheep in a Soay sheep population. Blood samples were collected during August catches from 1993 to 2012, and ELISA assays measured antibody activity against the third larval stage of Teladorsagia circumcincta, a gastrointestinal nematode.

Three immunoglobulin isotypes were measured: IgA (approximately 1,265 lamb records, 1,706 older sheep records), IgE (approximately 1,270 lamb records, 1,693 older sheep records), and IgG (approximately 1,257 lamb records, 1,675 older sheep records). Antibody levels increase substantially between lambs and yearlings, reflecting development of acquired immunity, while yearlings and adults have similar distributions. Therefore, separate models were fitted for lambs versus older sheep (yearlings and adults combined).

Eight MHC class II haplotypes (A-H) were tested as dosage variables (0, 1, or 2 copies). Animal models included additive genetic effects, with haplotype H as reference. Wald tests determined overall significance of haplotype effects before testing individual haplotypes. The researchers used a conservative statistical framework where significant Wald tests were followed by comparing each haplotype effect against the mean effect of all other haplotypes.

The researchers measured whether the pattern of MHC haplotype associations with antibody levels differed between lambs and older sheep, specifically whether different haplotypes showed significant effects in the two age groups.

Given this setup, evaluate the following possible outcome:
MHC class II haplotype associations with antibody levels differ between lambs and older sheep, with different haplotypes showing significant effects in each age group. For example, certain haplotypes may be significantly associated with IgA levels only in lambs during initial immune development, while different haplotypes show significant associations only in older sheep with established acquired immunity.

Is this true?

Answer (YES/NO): YES